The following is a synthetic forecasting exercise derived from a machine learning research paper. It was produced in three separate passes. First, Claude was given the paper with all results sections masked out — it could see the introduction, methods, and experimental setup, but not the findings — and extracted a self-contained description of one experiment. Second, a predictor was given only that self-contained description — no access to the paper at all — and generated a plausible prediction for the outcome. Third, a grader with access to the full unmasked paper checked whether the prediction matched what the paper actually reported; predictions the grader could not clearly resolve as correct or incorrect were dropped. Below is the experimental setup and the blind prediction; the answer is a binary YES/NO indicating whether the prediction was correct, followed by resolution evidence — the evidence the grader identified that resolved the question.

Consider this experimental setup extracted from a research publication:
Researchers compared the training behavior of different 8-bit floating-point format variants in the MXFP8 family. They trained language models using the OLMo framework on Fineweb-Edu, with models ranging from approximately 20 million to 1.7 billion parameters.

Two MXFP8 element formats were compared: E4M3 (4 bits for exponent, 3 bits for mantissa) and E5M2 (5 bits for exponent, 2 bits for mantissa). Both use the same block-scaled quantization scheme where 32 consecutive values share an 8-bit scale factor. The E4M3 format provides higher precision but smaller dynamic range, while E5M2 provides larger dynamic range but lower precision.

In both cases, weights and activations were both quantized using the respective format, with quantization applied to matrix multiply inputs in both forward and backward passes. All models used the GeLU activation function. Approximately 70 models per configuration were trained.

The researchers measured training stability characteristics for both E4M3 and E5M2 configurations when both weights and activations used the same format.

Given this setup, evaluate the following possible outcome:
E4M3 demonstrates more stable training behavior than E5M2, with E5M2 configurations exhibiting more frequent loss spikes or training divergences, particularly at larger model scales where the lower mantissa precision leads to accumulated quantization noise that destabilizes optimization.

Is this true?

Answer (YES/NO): NO